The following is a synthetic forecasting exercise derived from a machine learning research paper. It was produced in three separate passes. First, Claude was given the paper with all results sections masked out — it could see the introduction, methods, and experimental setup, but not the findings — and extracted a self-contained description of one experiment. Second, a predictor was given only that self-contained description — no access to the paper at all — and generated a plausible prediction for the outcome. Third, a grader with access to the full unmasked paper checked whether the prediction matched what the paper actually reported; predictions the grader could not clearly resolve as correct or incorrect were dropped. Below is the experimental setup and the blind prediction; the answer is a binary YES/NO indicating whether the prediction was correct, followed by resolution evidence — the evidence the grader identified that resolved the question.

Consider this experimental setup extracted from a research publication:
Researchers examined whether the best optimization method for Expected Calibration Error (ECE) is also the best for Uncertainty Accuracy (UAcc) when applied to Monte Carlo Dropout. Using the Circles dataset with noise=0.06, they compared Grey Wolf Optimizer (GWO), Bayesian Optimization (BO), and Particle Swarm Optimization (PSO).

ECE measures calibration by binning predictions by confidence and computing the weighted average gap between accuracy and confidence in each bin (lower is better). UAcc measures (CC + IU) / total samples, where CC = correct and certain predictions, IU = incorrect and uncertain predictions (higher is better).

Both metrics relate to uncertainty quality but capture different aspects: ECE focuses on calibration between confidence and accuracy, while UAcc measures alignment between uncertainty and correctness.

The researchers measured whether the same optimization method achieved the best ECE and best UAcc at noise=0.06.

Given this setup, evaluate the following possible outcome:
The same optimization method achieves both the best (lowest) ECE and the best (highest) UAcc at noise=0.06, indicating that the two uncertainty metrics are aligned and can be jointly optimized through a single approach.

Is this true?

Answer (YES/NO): YES